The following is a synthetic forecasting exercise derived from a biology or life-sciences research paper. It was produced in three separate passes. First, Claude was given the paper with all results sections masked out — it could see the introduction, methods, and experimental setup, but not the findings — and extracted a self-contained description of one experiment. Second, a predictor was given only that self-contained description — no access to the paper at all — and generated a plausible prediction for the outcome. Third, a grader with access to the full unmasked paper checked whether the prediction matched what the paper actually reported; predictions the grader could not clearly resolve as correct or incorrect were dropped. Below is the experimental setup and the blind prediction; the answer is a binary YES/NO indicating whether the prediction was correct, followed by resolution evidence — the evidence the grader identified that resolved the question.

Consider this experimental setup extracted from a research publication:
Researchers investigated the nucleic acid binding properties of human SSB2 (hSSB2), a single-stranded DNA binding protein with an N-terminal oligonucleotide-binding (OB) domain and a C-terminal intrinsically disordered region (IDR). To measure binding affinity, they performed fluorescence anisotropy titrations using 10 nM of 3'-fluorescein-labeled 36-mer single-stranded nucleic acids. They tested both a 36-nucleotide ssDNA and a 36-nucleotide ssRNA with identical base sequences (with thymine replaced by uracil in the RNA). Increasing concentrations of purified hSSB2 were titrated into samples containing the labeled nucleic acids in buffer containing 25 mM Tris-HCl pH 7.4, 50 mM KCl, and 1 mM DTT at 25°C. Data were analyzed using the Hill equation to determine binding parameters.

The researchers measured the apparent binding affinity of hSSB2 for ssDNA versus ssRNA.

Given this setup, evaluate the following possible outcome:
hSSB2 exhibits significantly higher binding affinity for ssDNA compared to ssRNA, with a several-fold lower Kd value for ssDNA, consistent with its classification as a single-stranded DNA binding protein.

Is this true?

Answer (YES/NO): NO